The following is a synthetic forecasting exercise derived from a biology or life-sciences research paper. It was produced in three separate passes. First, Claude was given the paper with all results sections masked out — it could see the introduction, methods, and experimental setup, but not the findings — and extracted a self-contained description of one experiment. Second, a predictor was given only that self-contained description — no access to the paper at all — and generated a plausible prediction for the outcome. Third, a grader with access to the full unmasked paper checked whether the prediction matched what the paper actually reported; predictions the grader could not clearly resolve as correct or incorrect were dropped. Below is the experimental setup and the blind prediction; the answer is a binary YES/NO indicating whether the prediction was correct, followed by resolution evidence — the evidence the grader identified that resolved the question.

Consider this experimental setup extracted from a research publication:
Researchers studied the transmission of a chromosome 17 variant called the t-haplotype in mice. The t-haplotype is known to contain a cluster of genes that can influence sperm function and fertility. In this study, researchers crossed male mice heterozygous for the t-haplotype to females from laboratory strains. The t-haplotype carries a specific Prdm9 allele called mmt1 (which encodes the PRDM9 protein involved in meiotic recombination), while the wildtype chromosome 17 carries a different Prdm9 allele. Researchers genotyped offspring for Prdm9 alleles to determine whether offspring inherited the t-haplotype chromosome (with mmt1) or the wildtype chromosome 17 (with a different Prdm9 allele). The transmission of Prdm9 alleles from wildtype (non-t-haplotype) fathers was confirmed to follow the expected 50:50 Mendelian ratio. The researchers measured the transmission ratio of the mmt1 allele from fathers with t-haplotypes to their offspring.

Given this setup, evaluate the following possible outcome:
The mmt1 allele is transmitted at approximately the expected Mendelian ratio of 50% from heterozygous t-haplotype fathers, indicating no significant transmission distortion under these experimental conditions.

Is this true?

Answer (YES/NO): NO